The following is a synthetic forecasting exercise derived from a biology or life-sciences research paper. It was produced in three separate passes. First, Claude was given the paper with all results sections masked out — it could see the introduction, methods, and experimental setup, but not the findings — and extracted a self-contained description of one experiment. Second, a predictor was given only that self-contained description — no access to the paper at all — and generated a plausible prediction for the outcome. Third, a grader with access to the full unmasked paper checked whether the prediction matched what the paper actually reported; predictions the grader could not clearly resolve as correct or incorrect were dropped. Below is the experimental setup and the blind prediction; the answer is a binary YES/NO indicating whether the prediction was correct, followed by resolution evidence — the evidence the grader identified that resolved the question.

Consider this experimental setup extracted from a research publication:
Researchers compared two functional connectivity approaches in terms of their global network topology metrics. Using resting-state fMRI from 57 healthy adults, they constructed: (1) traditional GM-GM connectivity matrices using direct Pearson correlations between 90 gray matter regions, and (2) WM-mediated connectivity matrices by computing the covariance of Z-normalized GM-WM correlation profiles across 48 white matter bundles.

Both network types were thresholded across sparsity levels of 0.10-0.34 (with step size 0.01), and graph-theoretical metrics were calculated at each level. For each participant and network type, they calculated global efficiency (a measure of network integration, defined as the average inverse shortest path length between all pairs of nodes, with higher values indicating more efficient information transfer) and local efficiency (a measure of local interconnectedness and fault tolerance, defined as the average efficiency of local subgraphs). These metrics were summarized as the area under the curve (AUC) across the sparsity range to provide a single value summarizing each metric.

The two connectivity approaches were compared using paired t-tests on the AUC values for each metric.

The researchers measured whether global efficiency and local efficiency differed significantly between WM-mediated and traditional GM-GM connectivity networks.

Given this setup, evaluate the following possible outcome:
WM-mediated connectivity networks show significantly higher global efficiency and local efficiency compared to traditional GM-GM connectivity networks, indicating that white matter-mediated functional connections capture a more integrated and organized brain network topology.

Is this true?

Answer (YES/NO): NO